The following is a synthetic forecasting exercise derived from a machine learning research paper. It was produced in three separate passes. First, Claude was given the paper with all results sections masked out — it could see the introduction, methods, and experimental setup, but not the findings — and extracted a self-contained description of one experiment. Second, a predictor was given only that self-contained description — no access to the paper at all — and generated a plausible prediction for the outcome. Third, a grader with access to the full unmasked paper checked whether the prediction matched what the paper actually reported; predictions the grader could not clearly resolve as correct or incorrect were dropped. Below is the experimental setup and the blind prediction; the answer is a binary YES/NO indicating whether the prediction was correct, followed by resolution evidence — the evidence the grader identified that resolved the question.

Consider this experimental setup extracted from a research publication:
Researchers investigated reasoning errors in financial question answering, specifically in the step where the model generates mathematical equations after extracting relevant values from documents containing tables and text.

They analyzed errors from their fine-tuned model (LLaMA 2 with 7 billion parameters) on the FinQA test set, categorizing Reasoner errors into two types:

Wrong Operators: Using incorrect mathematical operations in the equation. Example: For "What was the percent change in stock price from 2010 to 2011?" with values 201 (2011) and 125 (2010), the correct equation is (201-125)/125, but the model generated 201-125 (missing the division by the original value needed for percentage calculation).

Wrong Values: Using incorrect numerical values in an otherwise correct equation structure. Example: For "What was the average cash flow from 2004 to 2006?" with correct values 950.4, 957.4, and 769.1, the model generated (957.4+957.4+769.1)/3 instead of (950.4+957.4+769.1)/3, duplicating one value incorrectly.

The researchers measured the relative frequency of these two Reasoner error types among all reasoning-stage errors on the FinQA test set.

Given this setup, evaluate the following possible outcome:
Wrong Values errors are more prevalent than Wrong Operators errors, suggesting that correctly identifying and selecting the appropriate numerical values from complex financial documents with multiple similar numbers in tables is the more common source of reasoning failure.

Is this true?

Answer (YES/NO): NO